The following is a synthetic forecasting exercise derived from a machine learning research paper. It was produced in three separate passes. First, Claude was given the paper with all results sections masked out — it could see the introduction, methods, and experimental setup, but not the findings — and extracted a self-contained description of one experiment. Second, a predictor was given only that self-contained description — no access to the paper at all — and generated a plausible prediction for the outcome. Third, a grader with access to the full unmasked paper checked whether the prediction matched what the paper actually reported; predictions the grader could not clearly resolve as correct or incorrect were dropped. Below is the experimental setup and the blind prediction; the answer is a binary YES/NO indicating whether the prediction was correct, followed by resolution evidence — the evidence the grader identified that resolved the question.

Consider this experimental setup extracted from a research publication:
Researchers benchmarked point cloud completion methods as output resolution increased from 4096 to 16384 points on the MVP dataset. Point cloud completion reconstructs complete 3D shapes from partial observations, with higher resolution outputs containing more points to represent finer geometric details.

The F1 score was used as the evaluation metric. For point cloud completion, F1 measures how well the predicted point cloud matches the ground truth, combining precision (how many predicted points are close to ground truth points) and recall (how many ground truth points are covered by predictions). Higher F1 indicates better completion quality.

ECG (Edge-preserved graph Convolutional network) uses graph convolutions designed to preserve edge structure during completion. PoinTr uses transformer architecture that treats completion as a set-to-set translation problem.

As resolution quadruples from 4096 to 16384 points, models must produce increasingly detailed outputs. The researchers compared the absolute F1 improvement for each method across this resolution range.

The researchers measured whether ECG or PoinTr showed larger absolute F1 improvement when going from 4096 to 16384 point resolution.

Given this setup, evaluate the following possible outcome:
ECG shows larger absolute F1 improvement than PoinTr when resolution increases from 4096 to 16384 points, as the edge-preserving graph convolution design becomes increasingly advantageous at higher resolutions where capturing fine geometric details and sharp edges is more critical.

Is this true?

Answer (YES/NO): YES